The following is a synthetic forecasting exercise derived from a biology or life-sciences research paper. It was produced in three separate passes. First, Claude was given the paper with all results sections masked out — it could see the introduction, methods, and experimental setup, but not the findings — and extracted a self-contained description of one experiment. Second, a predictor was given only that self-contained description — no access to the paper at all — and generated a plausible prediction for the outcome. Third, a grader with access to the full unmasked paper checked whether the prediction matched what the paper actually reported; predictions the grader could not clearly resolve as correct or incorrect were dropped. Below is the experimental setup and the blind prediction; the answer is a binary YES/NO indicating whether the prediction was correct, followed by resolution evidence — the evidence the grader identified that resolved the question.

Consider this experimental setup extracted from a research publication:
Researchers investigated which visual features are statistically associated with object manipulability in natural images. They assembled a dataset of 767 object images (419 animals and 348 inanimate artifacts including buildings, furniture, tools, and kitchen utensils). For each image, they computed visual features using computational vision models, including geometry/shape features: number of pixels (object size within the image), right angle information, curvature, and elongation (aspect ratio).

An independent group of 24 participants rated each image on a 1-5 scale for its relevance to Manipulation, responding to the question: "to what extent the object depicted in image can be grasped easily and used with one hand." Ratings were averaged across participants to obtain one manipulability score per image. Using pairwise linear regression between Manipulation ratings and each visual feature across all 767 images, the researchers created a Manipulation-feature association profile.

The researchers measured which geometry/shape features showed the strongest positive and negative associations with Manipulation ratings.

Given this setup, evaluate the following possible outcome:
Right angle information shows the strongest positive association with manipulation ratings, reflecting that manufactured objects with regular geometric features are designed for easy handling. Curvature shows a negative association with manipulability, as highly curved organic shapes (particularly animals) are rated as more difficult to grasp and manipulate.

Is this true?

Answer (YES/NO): NO